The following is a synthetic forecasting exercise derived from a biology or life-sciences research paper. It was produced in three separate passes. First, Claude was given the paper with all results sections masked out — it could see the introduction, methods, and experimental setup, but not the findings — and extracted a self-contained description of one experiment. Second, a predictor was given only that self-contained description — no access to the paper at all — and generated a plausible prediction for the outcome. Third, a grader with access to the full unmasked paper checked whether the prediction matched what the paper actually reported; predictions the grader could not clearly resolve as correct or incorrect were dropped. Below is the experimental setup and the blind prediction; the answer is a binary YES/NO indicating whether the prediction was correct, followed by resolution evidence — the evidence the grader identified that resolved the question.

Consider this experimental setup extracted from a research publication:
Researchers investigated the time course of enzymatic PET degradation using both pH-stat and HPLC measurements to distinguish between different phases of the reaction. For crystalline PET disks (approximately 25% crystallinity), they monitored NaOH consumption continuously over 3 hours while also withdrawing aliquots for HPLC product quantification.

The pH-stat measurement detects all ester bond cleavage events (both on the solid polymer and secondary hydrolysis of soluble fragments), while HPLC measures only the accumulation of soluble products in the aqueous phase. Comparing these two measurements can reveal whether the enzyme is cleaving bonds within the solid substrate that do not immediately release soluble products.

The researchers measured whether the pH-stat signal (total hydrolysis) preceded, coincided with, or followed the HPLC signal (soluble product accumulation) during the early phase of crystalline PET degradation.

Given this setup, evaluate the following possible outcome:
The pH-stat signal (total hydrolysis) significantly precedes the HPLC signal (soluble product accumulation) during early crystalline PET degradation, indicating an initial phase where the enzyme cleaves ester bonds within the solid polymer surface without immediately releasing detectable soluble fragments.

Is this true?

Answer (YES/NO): YES